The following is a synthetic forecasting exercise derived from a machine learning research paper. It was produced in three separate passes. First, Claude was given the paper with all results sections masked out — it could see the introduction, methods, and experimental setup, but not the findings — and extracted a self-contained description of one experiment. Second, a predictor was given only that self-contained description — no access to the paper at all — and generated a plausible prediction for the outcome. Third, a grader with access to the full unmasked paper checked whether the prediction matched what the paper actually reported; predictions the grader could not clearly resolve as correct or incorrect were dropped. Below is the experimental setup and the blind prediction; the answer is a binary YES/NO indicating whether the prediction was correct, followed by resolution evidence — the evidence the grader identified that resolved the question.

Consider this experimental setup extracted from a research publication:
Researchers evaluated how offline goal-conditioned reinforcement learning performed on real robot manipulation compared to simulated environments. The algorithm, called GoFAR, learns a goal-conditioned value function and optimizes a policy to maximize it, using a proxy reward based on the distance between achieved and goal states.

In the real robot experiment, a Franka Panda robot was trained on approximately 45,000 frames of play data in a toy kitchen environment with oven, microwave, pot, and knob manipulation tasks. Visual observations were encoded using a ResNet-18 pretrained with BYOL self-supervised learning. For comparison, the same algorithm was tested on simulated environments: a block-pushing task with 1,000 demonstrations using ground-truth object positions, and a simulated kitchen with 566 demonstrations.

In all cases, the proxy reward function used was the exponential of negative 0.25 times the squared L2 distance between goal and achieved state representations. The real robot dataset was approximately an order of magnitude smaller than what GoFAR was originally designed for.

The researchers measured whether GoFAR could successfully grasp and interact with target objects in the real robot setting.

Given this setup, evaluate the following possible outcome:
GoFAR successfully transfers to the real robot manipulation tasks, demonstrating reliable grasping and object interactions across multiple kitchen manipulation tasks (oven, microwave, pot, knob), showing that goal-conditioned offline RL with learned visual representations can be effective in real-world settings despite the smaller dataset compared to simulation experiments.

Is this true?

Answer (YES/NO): NO